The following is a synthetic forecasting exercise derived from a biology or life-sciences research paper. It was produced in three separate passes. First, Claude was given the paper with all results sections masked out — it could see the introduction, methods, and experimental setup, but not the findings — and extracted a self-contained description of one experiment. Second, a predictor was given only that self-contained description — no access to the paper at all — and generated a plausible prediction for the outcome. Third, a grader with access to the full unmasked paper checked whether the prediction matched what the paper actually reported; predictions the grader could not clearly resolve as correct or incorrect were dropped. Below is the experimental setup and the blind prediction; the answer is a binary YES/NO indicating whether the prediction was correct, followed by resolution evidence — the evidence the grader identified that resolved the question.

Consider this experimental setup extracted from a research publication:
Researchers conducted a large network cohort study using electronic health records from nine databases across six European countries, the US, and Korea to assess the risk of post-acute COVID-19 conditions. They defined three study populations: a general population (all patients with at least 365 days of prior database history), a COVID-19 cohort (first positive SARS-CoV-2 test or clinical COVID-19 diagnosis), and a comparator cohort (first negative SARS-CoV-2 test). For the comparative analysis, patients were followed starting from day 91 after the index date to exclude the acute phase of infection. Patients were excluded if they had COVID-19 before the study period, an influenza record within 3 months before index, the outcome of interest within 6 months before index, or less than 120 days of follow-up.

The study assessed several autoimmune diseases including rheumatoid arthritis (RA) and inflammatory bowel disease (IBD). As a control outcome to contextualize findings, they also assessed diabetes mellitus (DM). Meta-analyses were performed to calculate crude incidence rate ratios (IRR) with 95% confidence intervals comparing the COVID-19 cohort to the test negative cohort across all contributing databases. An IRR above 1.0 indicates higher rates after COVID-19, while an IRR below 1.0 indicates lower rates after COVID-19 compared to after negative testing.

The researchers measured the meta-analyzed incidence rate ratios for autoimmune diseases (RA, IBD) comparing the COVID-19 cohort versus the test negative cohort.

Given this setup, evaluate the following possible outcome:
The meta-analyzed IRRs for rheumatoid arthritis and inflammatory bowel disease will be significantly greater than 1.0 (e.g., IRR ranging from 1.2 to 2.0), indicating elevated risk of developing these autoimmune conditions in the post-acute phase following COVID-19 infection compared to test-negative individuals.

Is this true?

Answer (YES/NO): NO